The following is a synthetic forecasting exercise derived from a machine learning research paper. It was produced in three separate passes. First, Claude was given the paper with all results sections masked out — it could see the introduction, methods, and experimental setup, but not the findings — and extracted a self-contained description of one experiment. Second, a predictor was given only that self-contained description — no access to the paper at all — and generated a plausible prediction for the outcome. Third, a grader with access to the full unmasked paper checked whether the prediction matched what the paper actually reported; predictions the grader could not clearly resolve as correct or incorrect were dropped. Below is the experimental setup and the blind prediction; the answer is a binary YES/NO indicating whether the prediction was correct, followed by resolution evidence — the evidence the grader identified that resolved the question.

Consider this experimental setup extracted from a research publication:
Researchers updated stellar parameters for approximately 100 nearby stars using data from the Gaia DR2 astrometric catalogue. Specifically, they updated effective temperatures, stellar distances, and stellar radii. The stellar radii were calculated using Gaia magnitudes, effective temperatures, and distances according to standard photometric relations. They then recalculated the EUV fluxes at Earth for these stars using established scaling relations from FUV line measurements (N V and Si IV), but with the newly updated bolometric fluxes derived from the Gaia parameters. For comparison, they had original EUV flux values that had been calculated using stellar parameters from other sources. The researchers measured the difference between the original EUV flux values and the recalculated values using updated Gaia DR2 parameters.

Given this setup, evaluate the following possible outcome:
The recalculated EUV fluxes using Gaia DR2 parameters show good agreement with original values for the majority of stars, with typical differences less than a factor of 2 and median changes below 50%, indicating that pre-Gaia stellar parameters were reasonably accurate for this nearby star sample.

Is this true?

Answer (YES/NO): YES